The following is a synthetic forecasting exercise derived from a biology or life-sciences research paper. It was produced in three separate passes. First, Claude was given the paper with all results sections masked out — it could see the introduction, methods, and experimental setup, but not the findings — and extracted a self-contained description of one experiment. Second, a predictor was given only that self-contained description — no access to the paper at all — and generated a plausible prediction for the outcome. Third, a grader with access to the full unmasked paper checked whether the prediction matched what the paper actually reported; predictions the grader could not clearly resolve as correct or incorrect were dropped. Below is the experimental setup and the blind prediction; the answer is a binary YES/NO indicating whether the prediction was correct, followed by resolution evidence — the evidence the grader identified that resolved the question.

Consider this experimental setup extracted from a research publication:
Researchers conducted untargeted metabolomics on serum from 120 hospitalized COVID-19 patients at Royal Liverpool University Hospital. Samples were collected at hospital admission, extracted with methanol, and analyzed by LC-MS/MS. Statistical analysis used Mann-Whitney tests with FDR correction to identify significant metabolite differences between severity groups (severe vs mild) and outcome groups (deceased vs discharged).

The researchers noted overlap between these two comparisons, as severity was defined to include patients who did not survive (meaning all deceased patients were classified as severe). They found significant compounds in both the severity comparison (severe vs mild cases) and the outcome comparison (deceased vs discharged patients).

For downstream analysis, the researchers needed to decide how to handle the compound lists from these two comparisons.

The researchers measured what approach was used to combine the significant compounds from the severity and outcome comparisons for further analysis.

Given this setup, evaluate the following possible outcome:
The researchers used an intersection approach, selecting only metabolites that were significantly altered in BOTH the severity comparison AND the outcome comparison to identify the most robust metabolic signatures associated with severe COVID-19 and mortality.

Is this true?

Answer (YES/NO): NO